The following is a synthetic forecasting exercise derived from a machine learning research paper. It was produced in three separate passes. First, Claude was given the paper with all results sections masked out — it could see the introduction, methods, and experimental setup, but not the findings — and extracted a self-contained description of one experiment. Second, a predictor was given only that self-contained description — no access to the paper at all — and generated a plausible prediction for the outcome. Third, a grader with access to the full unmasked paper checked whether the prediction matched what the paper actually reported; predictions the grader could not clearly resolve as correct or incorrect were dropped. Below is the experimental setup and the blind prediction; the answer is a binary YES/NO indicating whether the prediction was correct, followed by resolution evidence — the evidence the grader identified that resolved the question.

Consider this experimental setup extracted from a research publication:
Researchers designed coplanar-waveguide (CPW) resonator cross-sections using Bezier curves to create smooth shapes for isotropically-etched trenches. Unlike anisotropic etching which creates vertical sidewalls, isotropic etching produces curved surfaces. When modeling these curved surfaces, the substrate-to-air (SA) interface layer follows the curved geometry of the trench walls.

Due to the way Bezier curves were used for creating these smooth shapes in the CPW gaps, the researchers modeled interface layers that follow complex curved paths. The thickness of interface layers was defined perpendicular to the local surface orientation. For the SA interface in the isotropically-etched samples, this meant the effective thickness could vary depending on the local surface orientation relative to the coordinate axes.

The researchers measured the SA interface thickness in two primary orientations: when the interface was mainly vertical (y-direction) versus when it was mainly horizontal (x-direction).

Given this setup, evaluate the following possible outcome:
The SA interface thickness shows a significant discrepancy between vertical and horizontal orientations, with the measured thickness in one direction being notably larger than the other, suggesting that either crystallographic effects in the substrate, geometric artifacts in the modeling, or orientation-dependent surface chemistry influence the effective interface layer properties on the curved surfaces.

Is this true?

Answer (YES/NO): YES